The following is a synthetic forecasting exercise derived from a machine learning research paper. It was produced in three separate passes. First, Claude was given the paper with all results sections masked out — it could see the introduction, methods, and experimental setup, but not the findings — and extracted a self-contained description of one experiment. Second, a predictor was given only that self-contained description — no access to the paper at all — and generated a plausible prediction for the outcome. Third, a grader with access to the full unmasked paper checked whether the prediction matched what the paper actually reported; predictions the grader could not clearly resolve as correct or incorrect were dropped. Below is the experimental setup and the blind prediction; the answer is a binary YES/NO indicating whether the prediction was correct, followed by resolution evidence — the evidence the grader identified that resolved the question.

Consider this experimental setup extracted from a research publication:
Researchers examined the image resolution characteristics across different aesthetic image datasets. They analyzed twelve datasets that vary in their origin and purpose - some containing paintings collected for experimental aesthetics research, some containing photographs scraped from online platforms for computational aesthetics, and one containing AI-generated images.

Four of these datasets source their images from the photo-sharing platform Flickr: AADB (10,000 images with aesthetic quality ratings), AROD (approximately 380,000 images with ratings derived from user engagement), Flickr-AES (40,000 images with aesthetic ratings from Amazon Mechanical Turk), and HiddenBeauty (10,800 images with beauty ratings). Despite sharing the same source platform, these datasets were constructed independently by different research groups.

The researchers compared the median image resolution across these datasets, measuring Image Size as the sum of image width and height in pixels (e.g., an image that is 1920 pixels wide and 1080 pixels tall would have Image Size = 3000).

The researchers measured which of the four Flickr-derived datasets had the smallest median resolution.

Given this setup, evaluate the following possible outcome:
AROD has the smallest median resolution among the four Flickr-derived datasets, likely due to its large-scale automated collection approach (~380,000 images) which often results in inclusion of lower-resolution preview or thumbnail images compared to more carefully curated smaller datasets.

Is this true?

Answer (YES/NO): NO